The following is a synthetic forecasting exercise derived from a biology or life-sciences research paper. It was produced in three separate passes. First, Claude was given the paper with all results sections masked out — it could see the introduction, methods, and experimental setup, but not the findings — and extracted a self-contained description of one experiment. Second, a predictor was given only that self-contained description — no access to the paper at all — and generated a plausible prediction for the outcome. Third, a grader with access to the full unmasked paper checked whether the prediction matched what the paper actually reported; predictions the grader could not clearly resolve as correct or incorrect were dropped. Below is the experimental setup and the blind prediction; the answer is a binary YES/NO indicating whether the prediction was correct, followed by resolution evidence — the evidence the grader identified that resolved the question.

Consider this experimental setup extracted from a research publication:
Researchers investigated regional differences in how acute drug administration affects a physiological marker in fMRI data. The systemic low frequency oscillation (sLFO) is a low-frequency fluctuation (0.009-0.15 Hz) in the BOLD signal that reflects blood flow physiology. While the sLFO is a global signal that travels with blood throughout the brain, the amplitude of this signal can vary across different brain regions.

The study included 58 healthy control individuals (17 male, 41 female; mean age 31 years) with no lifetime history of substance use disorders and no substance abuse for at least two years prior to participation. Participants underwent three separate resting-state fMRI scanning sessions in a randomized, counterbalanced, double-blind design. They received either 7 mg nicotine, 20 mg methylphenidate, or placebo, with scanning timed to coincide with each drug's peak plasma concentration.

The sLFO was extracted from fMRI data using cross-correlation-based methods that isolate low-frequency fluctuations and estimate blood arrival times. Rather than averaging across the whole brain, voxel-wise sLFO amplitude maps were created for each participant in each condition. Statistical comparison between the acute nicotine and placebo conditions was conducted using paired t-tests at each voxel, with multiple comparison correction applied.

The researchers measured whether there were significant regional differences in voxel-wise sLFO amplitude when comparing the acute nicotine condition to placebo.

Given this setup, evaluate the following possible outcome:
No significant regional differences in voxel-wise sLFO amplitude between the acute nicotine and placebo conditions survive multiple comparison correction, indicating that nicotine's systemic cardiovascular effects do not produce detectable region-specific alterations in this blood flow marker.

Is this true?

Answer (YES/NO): YES